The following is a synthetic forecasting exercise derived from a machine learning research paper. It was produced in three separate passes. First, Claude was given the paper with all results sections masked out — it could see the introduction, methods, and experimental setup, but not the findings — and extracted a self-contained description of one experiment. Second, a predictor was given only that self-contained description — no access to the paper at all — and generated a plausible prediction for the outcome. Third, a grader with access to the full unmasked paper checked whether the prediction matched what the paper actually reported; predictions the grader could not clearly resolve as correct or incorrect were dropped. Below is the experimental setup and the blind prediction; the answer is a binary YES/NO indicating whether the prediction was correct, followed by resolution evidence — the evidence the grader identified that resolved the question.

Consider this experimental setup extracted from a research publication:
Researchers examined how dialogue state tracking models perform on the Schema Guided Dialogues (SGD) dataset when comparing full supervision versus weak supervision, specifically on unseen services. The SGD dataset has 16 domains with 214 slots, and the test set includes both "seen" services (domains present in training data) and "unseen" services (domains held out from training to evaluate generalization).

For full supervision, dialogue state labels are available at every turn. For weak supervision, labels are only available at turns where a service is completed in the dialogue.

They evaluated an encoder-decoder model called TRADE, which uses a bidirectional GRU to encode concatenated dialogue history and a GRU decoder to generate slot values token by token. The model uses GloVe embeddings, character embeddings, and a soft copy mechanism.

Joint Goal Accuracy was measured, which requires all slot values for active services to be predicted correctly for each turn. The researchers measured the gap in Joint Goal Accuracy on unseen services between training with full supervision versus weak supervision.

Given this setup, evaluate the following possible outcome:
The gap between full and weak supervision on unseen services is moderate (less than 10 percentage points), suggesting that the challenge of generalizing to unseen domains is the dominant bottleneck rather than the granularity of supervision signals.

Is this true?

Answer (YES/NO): NO